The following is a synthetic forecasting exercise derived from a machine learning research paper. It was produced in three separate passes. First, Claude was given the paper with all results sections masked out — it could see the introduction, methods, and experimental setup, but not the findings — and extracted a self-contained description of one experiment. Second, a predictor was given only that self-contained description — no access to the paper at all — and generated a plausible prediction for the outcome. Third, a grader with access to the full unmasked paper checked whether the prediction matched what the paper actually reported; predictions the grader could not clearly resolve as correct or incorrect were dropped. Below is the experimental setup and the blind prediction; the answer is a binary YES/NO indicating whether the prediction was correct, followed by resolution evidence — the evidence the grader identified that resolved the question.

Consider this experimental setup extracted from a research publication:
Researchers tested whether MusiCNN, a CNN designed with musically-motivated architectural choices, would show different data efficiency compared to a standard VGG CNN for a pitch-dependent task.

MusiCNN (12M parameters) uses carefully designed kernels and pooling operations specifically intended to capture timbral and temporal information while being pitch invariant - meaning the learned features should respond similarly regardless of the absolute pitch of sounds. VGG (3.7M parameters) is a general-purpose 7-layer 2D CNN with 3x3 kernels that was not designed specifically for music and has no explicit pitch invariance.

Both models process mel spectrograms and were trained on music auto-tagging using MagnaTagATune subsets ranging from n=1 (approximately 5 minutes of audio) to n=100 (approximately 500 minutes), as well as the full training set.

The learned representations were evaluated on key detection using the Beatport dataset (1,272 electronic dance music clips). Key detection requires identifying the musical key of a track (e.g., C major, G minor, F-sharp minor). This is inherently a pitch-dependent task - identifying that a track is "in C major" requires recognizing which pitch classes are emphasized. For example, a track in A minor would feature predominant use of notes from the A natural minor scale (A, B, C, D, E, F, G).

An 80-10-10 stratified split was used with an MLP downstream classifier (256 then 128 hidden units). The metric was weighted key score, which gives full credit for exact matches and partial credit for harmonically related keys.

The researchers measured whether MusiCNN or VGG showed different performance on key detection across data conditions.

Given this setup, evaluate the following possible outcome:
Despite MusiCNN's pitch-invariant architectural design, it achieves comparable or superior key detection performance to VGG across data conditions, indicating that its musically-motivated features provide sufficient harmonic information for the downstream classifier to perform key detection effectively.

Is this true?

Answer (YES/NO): NO